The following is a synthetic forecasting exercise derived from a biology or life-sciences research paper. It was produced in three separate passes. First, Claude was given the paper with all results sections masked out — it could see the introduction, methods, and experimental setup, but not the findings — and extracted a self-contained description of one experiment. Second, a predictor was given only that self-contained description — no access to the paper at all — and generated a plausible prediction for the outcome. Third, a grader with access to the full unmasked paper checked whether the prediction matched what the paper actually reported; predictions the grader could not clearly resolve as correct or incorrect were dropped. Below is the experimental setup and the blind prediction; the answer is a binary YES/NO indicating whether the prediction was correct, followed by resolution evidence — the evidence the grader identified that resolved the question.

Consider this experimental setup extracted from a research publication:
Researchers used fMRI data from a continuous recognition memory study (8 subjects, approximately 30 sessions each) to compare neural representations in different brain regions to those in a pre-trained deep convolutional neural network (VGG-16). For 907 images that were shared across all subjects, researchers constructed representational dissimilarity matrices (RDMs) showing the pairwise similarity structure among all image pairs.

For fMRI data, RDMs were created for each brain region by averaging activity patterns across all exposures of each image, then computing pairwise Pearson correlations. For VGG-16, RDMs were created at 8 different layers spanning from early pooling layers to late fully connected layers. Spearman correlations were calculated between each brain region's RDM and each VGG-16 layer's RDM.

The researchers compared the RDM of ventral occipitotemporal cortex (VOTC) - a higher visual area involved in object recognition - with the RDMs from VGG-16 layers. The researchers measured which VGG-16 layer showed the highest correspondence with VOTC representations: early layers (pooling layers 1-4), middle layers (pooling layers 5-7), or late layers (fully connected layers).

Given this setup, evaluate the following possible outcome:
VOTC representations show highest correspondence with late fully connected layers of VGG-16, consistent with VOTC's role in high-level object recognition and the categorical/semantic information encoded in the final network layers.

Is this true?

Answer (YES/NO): YES